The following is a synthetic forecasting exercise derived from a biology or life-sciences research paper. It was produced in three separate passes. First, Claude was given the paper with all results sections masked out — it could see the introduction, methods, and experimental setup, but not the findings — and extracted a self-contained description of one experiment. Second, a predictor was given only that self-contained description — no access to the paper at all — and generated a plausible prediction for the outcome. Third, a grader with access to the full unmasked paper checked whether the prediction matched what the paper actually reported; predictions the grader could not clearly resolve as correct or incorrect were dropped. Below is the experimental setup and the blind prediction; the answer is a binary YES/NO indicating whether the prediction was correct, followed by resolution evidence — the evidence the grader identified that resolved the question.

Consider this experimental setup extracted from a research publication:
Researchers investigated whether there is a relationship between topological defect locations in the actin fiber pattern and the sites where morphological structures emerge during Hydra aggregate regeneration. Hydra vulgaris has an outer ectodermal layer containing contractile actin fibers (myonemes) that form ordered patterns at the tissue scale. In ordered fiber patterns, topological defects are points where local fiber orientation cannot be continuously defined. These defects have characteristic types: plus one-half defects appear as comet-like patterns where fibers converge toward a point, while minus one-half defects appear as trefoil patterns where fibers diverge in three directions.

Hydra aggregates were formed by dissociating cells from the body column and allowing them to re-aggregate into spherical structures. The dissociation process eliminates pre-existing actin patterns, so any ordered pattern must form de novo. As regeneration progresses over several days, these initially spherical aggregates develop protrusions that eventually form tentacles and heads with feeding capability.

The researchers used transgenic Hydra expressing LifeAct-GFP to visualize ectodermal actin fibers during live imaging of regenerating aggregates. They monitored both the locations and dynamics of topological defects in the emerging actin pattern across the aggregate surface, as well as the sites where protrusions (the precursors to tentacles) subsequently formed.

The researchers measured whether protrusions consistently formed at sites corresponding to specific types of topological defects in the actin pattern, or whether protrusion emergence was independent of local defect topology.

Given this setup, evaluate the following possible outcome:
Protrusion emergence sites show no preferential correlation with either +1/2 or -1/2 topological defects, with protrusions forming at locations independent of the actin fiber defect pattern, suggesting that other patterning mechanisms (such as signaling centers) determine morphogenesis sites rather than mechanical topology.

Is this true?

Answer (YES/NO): YES